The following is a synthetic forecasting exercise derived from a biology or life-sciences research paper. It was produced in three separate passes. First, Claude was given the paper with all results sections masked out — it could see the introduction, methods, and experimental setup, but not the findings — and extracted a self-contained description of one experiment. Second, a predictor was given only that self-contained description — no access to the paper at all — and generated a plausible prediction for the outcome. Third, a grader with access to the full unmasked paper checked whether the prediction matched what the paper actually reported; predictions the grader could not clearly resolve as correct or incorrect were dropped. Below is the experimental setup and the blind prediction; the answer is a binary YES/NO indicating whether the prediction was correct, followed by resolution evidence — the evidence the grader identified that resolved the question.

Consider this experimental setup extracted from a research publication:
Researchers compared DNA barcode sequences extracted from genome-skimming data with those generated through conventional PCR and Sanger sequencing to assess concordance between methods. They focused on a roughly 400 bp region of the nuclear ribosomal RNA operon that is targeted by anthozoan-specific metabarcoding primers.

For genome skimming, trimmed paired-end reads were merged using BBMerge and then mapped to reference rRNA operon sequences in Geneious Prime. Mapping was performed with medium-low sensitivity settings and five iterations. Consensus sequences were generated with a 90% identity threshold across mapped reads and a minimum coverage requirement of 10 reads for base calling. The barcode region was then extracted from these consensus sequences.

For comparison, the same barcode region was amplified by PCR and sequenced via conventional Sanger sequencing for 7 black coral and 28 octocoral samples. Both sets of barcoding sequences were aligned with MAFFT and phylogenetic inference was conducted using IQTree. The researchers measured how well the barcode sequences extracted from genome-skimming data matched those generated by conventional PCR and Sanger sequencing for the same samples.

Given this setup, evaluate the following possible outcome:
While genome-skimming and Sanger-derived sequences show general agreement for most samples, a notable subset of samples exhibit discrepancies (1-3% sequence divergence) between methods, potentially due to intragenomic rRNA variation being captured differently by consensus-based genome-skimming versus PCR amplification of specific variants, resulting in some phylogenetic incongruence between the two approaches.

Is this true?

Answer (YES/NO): NO